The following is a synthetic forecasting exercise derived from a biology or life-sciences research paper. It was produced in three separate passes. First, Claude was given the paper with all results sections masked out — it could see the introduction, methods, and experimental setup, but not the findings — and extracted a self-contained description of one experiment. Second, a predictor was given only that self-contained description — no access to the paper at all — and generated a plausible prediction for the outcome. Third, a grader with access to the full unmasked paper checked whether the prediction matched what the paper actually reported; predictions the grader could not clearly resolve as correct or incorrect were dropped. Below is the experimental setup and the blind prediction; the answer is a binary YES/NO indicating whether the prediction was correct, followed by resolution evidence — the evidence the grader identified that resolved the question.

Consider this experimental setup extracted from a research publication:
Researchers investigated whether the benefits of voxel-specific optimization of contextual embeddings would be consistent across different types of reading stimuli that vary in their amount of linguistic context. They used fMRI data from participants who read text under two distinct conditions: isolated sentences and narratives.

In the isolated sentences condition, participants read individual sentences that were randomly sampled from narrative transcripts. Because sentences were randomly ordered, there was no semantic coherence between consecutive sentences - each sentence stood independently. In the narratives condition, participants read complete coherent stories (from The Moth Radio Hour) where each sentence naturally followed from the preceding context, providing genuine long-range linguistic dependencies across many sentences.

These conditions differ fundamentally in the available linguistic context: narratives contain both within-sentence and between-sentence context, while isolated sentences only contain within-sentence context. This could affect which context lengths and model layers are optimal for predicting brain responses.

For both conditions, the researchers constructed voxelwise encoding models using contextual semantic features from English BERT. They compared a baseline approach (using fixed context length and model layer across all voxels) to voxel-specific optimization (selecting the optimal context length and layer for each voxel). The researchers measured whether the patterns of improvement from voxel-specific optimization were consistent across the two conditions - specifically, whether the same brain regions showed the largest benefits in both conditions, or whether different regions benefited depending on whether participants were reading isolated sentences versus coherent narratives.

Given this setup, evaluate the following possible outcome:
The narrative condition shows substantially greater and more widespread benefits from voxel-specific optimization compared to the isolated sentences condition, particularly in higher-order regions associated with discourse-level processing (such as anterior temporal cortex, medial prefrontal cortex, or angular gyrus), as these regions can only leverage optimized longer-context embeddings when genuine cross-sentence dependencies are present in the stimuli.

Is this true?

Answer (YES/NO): NO